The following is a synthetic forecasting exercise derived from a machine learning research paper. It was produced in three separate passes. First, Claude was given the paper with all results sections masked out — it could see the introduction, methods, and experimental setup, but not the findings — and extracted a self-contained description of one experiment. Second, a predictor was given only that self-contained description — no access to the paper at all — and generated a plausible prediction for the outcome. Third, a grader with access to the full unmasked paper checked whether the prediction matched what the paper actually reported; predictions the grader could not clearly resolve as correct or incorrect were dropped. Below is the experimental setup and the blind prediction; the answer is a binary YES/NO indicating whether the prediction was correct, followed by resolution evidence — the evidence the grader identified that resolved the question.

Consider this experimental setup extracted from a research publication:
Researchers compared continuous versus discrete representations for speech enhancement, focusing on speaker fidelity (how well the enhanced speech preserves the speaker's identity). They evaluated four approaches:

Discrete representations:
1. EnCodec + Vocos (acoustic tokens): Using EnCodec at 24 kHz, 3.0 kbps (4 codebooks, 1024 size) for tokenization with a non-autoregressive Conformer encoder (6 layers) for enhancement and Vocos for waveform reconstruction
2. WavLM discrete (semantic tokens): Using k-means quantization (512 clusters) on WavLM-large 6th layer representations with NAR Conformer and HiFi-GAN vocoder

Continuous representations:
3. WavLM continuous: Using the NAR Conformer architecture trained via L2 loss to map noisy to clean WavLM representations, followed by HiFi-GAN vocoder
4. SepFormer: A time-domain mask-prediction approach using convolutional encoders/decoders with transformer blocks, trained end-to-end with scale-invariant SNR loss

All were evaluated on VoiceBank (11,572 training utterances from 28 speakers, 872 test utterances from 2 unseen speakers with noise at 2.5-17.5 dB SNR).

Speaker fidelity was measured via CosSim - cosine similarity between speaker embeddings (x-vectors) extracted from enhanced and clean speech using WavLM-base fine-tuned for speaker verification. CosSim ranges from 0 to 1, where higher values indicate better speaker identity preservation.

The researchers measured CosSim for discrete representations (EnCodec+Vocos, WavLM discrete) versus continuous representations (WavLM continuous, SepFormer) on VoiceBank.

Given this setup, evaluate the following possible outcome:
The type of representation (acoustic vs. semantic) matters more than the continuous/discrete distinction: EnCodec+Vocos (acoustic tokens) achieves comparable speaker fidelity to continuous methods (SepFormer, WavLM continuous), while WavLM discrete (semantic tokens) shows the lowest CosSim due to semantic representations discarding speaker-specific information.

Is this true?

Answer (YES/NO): NO